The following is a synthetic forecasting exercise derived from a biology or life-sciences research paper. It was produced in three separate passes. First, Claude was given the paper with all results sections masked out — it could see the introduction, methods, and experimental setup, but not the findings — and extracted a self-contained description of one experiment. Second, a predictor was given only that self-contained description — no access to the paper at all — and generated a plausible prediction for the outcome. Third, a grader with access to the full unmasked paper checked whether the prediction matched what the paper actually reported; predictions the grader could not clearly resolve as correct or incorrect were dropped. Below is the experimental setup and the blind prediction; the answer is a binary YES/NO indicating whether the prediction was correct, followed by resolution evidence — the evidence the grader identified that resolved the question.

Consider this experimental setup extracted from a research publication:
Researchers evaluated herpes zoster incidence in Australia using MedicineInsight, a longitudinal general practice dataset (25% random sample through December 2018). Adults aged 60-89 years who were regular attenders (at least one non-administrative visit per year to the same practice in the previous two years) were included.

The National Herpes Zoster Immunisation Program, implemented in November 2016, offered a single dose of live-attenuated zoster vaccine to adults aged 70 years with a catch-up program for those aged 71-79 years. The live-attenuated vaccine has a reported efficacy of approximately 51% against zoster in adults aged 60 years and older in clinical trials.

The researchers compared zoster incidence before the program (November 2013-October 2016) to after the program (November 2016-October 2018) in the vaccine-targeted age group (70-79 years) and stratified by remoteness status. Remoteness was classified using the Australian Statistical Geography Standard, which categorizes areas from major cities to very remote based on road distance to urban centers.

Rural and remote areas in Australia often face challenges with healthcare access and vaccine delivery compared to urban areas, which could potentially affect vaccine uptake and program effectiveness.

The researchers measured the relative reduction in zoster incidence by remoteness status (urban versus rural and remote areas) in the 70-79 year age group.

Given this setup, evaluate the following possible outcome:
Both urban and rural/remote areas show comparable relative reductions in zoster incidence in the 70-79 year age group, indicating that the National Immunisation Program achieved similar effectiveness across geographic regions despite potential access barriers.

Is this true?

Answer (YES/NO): YES